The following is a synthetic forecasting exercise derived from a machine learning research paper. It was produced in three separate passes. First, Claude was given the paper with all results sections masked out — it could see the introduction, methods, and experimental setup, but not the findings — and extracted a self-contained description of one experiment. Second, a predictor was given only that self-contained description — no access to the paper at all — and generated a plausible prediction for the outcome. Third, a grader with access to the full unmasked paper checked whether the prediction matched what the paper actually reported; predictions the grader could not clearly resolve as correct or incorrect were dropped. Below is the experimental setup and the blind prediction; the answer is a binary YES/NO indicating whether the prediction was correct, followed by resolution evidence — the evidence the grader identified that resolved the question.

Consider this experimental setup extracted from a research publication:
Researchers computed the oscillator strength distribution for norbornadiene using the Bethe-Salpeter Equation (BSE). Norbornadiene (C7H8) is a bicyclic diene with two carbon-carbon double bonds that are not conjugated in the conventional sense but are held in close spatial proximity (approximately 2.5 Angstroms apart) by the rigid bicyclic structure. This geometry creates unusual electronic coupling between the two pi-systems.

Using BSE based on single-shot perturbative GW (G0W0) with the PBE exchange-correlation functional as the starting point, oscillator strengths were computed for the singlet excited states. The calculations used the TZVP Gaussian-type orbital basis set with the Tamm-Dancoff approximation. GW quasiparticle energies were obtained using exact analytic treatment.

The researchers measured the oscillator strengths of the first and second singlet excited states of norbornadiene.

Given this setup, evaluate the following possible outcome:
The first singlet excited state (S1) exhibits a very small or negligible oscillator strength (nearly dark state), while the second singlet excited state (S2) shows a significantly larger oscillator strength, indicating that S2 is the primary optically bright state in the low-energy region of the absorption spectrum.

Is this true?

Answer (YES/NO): YES